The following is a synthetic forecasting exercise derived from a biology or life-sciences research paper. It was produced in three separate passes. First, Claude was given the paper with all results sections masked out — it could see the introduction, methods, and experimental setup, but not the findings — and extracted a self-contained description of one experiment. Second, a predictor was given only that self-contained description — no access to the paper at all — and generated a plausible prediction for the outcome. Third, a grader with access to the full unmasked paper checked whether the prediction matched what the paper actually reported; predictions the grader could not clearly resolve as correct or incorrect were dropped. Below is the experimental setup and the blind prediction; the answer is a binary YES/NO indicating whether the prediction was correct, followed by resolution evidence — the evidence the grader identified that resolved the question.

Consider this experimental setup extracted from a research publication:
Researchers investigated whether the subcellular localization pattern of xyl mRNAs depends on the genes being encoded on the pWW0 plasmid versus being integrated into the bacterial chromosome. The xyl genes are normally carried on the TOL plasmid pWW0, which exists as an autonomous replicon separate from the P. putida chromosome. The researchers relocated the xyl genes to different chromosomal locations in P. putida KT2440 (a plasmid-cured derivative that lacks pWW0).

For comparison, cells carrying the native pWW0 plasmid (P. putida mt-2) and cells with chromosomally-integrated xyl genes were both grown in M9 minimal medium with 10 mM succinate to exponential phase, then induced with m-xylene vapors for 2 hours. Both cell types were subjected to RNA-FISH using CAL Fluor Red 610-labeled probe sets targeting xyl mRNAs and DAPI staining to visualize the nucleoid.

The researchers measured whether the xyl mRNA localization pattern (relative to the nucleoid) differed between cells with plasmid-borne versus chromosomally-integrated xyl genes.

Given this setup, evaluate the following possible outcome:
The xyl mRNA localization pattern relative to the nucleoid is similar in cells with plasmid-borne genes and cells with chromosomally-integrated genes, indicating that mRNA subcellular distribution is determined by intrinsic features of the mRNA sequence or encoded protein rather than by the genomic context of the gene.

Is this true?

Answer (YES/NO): YES